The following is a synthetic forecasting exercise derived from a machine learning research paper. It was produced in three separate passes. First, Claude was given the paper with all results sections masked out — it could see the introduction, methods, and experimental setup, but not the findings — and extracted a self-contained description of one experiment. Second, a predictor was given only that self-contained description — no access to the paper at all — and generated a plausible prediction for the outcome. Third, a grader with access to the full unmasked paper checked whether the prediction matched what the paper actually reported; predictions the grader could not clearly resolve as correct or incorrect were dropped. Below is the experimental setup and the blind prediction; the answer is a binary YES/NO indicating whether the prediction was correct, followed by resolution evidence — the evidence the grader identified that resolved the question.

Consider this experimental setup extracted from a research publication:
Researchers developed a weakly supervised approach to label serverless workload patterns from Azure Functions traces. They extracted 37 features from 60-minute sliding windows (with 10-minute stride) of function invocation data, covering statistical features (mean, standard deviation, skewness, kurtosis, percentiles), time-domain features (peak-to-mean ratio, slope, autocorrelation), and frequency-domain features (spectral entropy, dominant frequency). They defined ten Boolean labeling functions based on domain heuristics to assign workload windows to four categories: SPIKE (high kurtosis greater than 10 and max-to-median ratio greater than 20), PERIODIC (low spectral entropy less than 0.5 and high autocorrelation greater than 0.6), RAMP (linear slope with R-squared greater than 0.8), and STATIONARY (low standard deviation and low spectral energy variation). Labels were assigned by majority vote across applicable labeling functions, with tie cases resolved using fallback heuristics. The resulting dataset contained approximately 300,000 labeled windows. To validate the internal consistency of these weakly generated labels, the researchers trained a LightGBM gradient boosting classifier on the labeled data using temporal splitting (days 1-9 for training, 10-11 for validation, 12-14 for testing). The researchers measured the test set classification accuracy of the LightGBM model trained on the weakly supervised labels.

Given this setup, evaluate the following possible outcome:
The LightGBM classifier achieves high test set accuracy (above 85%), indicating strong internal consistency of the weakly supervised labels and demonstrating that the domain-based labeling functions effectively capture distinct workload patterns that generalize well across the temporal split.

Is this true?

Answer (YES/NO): YES